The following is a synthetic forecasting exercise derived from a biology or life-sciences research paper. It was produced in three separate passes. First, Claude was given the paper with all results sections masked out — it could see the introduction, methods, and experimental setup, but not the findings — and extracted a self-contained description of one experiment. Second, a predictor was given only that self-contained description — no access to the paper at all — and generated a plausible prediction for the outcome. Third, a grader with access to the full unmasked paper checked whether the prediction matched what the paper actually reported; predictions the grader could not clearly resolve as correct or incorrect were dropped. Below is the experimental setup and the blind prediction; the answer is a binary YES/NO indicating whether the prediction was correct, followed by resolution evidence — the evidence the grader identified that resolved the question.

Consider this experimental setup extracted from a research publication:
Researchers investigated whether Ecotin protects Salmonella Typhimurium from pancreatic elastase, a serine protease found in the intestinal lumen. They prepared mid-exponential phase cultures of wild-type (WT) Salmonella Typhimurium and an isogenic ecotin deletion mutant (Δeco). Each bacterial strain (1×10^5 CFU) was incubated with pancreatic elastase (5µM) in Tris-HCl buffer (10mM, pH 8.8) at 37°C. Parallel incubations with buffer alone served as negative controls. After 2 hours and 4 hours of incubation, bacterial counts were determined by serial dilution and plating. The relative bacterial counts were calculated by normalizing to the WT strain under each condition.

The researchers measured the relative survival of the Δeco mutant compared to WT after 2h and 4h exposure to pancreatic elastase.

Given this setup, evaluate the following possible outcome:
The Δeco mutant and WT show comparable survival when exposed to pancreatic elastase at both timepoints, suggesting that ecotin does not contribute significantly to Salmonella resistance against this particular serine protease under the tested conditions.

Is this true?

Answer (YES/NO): NO